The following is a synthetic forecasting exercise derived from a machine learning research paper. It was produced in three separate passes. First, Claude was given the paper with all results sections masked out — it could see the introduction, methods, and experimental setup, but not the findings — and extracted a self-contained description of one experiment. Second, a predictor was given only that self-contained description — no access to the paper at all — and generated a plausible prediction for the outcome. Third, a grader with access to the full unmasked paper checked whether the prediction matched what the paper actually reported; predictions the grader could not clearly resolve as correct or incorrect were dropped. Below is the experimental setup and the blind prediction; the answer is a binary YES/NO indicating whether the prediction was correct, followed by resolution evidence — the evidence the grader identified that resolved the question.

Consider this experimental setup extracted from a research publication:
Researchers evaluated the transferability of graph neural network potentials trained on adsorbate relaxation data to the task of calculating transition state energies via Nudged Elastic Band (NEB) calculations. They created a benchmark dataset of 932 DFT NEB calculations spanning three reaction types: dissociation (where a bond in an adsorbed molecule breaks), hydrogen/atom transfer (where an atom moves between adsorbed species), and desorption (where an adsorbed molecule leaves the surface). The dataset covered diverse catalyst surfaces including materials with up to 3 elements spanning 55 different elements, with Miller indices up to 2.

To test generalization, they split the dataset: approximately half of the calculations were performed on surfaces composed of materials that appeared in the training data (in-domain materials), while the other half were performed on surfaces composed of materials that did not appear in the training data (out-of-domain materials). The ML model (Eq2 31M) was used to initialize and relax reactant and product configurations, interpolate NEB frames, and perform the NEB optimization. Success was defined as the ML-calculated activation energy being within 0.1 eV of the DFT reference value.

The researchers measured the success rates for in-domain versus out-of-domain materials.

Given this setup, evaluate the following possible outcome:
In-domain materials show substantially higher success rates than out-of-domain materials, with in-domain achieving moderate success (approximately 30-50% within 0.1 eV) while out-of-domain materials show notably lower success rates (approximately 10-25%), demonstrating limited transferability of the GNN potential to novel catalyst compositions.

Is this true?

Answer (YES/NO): NO